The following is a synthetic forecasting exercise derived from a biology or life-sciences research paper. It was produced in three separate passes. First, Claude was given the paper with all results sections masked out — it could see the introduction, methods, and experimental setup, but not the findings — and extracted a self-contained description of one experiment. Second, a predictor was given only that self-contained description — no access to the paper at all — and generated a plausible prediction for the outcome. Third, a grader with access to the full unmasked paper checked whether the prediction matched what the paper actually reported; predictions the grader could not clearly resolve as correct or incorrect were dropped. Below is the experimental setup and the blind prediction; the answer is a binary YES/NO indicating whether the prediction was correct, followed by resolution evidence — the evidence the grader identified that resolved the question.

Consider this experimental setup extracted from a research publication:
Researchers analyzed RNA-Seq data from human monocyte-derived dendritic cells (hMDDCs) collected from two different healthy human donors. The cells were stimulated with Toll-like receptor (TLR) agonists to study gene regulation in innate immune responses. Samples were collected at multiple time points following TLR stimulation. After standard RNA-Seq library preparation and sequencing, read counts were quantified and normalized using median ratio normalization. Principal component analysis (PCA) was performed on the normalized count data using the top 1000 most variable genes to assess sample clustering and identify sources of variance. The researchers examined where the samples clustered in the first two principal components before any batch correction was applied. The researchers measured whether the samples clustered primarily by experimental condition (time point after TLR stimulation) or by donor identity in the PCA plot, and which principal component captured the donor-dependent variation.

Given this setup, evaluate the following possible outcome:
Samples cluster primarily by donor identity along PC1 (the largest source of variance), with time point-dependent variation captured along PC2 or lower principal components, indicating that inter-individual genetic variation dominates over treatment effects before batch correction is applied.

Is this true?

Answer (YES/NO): NO